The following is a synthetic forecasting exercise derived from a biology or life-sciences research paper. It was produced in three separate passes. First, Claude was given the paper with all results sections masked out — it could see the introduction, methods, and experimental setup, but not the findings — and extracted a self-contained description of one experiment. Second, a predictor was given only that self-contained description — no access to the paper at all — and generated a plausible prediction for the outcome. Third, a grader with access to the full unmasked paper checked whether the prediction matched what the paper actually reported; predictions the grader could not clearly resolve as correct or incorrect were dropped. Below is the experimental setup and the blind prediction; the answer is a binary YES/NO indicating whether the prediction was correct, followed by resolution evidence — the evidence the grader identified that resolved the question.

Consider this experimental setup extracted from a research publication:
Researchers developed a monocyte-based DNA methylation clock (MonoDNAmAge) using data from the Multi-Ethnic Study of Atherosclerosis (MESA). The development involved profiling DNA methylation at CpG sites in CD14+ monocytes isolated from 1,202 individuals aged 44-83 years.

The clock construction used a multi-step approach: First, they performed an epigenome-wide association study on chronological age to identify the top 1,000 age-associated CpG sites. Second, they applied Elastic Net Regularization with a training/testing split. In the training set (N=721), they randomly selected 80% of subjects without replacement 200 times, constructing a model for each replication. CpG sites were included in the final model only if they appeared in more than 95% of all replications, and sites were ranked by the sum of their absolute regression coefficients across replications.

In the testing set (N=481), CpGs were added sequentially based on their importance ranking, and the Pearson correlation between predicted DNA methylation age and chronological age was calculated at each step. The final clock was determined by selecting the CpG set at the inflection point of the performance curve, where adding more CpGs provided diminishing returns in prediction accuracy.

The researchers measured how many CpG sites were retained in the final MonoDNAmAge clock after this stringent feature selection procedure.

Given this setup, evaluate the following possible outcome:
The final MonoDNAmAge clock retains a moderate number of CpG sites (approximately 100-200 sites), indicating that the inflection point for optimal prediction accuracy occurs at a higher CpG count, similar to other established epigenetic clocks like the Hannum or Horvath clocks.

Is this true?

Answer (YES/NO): YES